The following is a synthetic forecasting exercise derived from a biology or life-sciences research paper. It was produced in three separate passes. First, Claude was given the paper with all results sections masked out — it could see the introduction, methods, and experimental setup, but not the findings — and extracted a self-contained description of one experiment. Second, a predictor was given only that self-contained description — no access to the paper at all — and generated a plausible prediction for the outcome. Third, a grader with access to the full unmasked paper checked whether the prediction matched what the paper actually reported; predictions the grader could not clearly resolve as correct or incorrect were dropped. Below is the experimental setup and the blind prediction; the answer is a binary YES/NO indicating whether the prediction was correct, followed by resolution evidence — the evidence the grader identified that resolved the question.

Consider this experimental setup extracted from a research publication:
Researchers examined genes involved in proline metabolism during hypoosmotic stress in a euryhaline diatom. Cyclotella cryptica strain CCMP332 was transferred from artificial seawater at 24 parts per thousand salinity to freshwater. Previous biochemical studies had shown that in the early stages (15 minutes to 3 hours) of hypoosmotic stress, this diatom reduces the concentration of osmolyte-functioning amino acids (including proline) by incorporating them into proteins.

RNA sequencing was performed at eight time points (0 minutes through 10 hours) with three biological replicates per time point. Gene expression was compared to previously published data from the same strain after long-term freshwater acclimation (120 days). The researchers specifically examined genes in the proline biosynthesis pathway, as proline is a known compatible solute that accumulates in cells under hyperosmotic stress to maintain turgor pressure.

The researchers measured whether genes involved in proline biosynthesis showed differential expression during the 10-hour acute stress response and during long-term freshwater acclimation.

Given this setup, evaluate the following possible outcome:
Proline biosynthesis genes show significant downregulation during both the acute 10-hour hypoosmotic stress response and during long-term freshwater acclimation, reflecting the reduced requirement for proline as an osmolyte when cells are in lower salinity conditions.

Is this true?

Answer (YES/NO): NO